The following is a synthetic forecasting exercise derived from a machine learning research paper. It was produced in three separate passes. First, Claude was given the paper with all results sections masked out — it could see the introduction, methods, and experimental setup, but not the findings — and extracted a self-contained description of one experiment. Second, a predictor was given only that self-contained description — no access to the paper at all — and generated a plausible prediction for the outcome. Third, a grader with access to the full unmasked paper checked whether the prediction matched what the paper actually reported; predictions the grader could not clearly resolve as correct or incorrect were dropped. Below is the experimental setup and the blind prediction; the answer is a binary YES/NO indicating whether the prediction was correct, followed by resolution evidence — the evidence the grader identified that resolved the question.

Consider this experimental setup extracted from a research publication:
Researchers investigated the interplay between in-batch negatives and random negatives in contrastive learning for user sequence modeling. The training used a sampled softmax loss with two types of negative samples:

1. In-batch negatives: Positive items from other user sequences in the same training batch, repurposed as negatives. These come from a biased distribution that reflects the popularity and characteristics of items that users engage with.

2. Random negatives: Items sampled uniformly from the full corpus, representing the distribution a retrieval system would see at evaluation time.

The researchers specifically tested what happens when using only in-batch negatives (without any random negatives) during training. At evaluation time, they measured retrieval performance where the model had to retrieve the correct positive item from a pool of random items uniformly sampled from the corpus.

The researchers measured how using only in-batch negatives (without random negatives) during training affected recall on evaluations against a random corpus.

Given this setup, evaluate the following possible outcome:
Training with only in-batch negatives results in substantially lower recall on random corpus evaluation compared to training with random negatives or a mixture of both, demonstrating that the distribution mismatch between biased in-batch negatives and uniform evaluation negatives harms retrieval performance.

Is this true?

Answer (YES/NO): YES